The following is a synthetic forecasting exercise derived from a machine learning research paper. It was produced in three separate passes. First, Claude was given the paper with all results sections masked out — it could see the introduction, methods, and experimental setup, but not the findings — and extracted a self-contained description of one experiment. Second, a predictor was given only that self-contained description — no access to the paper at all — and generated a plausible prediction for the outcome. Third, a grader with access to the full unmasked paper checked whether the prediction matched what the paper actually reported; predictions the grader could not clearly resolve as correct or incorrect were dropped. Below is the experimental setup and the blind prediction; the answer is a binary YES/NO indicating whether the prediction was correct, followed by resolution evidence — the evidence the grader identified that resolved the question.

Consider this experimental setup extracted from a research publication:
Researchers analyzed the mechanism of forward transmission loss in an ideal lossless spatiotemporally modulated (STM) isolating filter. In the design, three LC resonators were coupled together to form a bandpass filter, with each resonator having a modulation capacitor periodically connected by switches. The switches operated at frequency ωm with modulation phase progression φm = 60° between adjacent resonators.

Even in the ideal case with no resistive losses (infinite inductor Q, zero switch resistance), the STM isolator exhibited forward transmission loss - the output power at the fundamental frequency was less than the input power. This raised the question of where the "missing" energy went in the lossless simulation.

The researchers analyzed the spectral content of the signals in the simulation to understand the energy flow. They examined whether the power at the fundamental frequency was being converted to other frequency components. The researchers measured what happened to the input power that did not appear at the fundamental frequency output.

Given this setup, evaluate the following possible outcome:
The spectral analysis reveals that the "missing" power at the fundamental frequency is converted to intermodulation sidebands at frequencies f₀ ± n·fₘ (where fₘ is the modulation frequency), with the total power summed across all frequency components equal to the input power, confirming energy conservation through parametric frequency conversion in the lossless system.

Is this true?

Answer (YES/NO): YES